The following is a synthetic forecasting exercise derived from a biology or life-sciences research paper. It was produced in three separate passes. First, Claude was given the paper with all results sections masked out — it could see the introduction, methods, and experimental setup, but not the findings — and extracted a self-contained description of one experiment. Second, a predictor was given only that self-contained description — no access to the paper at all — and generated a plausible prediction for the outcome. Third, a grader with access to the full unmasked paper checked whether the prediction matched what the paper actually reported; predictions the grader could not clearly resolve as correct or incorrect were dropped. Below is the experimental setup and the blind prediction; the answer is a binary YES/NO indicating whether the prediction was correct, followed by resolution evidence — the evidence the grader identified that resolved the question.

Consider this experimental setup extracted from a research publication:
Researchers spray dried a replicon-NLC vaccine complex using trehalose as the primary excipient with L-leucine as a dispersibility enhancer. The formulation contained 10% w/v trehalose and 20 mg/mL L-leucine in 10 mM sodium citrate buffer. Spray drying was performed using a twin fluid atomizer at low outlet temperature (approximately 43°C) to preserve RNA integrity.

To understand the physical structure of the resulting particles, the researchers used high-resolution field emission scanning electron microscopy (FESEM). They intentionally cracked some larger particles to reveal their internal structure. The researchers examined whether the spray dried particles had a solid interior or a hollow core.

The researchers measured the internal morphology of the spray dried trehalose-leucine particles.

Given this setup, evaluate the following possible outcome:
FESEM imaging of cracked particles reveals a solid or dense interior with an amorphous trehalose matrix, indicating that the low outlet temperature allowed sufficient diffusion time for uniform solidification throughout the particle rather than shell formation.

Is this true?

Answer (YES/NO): NO